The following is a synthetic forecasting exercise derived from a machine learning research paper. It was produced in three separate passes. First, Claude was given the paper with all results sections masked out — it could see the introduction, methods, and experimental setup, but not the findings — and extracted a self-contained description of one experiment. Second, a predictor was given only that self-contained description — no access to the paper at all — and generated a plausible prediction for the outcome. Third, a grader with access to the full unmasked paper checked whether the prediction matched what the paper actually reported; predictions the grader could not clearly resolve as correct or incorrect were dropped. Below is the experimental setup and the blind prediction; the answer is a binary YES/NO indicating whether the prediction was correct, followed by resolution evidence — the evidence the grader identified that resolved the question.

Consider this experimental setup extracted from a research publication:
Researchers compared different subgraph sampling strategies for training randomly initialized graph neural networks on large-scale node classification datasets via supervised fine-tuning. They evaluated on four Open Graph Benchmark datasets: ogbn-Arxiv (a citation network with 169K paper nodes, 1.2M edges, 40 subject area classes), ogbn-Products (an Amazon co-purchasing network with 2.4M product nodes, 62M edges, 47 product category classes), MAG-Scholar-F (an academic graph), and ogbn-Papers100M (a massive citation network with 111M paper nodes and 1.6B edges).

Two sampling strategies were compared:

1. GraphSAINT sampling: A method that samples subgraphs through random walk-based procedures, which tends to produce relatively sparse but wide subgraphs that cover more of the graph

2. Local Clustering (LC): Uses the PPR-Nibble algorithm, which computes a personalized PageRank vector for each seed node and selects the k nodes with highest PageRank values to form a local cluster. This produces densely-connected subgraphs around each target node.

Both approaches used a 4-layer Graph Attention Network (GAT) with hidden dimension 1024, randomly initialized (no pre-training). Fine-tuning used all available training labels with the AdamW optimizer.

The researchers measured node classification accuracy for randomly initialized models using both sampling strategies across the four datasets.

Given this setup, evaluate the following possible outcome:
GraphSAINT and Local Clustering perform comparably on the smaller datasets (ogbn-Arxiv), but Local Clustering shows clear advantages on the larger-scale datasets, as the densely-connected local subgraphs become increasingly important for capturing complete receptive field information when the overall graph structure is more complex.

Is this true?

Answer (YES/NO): NO